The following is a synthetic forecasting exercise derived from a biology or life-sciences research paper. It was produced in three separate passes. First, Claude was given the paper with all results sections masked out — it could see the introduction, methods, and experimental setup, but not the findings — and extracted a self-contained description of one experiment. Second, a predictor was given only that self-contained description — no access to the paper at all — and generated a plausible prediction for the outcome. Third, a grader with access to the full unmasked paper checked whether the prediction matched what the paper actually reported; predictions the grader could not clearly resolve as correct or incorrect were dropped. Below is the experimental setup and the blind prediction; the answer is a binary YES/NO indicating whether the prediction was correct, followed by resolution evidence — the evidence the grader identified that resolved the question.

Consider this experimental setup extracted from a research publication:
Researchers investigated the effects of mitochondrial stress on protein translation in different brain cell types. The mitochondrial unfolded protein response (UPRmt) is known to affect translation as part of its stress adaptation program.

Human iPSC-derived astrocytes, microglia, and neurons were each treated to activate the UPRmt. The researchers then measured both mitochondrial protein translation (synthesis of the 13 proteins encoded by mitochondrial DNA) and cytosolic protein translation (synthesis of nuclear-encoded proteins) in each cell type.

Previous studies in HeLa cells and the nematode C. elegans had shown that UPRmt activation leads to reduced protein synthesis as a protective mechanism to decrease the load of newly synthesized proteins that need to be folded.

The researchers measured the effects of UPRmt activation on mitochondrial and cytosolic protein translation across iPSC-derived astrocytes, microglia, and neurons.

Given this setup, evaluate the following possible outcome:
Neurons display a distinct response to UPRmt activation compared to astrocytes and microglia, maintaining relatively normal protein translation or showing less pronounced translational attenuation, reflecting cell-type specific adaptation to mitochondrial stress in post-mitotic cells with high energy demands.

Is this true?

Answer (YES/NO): NO